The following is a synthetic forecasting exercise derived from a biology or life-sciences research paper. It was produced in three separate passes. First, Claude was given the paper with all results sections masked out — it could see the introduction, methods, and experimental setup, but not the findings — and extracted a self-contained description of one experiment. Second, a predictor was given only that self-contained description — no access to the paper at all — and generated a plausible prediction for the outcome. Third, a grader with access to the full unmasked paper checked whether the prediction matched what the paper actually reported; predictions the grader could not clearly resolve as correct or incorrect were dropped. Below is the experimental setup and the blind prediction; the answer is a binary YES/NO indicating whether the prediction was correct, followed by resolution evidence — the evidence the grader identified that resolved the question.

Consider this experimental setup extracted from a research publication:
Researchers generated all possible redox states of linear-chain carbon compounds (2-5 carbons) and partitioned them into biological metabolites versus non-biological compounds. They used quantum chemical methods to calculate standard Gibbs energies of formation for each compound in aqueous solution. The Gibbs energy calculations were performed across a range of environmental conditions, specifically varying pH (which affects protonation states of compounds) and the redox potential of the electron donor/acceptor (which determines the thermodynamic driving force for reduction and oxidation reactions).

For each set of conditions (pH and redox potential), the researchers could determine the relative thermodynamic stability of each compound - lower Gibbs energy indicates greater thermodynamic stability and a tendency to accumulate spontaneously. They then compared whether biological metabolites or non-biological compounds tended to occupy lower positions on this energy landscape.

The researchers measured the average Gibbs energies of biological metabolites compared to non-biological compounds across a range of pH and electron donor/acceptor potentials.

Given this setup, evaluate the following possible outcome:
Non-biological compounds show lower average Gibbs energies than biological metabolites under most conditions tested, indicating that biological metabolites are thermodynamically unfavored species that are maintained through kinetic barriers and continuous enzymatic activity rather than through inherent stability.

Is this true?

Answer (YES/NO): NO